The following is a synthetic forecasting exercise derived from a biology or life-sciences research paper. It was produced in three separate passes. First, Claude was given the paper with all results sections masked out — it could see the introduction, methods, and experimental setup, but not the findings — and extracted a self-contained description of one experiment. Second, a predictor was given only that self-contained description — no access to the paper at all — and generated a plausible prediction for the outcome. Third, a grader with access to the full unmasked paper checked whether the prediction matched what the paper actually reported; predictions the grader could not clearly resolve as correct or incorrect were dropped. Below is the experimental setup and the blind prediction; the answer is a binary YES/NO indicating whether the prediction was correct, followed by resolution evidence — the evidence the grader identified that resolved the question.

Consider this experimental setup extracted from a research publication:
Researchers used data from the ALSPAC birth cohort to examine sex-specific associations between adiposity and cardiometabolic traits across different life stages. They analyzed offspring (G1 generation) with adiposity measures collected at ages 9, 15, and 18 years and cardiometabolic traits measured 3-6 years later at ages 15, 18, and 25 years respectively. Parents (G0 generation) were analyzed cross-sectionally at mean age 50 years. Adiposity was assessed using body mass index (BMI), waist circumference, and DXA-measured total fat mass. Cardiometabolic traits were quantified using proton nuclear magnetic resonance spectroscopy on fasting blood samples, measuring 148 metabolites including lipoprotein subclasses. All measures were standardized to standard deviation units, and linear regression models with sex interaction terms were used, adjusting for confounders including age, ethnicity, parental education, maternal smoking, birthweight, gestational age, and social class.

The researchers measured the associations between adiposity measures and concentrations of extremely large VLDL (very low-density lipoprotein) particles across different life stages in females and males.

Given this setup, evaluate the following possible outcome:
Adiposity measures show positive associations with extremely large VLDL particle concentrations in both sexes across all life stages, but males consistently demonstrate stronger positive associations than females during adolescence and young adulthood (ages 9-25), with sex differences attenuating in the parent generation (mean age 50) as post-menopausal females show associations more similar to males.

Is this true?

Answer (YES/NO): YES